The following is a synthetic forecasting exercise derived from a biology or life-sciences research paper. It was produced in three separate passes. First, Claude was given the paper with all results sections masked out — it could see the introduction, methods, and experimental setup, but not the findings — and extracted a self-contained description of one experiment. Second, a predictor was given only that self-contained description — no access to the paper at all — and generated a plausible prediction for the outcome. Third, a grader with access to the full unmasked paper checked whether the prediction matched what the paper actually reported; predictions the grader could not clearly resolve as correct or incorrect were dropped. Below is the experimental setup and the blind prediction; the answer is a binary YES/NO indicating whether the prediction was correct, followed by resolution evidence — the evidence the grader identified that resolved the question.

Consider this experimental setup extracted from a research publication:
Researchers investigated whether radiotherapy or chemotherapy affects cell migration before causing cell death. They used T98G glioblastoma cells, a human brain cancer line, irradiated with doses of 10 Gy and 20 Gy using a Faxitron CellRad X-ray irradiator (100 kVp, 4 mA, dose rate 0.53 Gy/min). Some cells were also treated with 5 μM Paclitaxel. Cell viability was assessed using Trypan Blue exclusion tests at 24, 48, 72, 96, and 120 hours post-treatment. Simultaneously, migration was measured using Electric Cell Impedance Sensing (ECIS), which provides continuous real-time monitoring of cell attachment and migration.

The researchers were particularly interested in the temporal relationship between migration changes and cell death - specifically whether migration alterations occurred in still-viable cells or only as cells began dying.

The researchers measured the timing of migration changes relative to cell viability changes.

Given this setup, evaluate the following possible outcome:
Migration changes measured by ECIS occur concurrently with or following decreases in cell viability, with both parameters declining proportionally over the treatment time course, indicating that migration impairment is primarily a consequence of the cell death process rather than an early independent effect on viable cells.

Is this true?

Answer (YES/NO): NO